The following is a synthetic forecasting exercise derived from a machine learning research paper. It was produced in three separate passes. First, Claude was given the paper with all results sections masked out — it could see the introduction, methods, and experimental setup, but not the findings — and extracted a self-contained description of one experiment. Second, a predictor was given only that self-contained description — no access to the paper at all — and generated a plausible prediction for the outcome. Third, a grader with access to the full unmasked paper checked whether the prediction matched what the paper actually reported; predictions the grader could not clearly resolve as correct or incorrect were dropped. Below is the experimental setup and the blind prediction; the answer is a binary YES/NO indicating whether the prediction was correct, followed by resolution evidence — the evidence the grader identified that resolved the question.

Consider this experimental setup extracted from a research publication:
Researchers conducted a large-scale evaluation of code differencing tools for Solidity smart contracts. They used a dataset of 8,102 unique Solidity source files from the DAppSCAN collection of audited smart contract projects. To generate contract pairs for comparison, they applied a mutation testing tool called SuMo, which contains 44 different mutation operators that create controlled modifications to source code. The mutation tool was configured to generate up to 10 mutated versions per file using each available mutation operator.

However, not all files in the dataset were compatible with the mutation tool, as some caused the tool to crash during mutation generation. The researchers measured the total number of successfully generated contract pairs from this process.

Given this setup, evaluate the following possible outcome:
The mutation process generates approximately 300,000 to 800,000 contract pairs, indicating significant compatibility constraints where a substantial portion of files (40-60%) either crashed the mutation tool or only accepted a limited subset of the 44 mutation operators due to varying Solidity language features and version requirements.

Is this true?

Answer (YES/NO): YES